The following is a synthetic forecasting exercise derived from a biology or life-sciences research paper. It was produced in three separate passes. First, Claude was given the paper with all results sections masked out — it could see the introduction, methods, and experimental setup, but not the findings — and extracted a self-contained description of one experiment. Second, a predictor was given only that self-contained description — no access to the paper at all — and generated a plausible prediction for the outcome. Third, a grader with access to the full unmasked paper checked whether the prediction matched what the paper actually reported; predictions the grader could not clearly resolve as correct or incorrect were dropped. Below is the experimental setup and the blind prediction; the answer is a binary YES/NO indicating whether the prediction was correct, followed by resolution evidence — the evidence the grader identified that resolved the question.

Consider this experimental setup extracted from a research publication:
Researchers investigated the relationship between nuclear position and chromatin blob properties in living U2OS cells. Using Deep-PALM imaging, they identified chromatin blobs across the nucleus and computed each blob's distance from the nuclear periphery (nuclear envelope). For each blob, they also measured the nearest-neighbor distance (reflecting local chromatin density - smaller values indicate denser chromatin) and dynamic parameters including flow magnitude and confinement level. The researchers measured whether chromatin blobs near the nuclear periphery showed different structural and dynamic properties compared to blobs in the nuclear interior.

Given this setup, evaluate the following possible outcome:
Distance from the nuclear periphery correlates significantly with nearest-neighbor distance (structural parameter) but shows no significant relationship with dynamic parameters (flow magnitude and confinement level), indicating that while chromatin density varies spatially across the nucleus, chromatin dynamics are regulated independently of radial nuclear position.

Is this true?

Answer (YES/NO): NO